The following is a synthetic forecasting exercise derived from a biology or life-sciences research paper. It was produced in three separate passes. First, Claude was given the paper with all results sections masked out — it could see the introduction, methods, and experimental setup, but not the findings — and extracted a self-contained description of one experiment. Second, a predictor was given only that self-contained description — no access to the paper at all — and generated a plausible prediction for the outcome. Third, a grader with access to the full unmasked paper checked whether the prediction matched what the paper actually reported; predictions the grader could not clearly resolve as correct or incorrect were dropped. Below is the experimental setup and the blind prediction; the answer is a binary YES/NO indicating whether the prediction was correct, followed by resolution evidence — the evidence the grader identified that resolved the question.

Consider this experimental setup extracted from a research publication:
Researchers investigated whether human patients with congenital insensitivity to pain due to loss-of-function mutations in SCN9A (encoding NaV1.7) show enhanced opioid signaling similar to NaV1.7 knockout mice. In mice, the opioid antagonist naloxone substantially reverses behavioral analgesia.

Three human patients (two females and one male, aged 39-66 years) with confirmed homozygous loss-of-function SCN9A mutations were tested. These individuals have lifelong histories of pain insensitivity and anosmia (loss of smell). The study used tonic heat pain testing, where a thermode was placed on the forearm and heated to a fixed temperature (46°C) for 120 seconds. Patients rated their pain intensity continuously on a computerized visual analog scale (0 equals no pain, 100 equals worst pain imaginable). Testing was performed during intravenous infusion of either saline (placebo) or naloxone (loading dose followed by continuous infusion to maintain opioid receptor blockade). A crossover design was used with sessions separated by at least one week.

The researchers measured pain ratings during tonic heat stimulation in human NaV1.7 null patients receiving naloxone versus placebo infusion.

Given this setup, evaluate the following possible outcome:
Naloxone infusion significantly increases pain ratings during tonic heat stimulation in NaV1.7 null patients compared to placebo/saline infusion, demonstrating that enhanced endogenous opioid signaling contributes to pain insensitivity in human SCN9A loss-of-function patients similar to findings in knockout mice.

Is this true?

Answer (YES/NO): NO